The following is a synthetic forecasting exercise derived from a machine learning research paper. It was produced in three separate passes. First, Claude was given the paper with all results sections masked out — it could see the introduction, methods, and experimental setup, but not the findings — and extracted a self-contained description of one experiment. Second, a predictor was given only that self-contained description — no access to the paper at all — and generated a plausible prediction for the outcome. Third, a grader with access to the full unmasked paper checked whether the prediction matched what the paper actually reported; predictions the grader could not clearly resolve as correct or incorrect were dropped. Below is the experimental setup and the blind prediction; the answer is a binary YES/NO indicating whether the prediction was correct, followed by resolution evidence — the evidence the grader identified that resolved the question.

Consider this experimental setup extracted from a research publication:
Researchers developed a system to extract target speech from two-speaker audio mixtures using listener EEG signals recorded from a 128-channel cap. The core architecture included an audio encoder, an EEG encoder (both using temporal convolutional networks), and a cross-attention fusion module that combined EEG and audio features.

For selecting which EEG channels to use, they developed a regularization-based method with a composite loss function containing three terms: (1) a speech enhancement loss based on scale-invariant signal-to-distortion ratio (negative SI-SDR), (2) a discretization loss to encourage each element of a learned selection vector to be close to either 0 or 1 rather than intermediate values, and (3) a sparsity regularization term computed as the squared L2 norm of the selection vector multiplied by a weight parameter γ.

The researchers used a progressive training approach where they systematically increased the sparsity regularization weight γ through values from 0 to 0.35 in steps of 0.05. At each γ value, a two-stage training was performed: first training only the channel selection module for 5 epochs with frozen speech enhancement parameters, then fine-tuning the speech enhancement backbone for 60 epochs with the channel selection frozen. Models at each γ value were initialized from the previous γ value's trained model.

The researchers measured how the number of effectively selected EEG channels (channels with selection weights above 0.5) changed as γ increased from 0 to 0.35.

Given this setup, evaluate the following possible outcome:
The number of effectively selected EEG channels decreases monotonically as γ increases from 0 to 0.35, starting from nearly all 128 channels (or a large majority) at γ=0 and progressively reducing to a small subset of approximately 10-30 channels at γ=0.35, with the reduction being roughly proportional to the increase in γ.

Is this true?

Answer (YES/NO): NO